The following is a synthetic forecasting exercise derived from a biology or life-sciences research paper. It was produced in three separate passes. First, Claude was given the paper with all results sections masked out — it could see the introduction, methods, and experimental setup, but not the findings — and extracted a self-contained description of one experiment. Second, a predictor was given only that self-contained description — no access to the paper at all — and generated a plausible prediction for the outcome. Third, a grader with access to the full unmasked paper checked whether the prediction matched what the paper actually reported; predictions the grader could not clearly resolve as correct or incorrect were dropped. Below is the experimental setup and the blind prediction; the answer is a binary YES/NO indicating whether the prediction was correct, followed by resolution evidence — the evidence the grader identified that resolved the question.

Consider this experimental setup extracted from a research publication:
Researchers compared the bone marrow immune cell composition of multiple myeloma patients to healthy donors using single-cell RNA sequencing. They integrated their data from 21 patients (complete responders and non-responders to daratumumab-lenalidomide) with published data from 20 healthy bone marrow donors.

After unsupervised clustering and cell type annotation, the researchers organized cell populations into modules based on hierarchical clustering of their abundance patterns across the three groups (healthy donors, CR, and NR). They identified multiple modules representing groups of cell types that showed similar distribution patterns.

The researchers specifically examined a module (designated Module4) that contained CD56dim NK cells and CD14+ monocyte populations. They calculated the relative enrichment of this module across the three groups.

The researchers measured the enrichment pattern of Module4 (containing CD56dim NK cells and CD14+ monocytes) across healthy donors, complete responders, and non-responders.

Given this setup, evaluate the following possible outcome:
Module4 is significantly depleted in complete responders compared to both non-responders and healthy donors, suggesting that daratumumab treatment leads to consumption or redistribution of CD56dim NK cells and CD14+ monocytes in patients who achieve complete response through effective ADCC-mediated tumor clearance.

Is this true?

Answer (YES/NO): NO